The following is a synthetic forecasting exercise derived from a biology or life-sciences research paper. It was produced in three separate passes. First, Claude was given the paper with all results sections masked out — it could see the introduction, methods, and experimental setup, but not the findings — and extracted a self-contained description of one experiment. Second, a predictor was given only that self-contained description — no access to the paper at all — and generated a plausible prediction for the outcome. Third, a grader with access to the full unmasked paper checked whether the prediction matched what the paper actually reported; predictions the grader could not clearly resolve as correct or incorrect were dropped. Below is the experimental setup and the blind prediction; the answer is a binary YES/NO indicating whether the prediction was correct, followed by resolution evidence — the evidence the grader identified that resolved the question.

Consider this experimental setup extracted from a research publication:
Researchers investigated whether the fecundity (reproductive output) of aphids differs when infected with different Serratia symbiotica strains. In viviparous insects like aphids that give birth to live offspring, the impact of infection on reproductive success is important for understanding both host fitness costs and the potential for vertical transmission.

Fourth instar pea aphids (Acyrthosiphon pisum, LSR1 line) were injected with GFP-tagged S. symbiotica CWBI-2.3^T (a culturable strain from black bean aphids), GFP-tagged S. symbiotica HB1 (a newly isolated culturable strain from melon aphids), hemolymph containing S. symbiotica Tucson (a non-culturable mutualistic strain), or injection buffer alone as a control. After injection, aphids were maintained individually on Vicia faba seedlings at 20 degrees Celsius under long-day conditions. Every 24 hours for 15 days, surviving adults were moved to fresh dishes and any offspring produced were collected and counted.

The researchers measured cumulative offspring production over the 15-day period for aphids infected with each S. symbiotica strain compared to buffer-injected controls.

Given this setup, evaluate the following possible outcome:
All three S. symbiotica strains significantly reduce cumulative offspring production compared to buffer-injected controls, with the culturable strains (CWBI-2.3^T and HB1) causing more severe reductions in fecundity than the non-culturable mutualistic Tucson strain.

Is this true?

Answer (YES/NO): NO